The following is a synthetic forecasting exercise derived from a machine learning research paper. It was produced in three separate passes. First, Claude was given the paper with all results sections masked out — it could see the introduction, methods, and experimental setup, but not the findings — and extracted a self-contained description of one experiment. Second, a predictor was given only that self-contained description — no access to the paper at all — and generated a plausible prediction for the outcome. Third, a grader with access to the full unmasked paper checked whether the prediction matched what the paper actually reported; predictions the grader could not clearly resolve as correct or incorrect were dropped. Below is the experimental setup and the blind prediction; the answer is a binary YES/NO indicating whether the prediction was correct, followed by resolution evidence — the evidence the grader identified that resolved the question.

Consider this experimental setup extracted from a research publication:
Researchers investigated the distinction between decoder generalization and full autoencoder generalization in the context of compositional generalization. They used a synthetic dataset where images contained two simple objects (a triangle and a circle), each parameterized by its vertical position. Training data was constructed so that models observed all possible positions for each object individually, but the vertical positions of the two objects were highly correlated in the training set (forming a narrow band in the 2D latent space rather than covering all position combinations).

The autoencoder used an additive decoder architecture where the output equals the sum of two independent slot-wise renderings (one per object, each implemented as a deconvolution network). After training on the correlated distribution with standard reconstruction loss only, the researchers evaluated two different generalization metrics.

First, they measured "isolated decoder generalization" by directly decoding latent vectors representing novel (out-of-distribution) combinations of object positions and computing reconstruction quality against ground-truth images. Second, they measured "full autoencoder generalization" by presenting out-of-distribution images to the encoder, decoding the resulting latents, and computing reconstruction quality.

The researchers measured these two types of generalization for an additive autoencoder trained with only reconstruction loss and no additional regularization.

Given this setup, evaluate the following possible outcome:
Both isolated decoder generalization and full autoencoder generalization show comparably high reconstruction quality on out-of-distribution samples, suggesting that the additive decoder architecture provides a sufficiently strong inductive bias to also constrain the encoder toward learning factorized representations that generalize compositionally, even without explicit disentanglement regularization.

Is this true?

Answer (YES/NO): NO